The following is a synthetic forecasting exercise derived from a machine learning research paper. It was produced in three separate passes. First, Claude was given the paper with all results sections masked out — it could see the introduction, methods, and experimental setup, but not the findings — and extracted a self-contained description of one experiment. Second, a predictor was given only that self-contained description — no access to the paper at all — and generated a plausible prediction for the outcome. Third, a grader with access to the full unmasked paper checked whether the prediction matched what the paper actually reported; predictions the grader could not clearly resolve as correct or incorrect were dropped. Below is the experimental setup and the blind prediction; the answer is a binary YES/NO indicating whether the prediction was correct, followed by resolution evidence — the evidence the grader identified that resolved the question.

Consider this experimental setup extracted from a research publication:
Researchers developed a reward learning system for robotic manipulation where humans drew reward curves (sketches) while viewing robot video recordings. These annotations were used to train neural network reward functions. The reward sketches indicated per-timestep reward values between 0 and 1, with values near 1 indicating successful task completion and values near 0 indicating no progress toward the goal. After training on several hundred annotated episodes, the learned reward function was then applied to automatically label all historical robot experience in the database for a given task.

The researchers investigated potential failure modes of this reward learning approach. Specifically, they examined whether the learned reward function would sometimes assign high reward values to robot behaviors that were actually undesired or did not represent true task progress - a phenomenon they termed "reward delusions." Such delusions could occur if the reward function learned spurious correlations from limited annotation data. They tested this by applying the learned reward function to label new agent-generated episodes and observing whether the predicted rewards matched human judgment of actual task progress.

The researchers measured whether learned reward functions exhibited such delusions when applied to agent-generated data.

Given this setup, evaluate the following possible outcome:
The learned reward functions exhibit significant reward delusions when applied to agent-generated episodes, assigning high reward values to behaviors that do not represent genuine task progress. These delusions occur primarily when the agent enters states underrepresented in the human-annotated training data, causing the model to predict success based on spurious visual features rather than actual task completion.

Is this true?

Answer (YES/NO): YES